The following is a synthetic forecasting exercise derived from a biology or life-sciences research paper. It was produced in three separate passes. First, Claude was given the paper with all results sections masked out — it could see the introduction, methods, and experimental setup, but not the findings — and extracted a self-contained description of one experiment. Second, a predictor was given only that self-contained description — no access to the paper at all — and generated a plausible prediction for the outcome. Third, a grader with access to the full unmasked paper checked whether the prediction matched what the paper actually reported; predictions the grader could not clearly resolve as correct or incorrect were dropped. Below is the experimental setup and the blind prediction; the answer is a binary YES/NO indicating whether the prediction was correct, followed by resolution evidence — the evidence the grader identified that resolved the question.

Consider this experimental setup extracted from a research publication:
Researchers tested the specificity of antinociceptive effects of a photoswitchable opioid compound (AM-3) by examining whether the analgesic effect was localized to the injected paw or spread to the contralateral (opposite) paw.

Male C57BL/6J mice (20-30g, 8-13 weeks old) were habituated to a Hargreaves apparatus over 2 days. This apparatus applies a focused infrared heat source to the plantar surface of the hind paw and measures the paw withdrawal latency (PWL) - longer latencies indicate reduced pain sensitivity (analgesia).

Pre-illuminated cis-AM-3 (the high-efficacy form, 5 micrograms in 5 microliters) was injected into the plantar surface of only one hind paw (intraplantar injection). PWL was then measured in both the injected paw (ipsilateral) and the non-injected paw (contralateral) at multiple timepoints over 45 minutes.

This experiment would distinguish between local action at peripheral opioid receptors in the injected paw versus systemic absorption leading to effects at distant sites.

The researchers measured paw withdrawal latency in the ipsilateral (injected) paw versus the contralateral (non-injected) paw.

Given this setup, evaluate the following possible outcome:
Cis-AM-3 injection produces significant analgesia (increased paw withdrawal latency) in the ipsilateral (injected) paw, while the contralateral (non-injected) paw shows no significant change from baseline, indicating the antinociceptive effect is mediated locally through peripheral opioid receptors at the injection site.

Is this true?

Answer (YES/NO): YES